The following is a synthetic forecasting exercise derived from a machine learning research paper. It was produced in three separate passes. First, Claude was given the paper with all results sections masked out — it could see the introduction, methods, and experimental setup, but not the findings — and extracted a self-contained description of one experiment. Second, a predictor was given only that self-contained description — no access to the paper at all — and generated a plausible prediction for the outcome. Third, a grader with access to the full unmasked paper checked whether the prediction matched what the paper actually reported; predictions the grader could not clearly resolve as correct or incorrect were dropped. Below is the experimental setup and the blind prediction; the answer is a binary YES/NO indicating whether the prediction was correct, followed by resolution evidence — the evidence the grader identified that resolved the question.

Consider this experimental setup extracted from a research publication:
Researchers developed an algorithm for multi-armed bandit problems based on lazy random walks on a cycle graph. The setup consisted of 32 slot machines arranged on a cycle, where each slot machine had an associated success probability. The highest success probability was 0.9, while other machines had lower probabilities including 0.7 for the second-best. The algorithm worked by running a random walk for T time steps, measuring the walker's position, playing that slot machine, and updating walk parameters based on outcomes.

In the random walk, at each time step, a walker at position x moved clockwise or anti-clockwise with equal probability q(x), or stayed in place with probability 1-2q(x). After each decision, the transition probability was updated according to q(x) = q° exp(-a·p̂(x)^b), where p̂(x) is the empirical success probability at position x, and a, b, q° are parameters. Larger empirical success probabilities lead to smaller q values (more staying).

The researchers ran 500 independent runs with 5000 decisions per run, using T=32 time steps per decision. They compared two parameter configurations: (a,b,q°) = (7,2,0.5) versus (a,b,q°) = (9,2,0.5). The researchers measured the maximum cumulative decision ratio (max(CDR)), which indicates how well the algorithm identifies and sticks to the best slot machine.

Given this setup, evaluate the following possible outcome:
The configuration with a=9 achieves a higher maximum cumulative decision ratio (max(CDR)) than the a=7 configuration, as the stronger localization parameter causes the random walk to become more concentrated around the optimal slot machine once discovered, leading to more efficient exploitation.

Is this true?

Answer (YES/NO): NO